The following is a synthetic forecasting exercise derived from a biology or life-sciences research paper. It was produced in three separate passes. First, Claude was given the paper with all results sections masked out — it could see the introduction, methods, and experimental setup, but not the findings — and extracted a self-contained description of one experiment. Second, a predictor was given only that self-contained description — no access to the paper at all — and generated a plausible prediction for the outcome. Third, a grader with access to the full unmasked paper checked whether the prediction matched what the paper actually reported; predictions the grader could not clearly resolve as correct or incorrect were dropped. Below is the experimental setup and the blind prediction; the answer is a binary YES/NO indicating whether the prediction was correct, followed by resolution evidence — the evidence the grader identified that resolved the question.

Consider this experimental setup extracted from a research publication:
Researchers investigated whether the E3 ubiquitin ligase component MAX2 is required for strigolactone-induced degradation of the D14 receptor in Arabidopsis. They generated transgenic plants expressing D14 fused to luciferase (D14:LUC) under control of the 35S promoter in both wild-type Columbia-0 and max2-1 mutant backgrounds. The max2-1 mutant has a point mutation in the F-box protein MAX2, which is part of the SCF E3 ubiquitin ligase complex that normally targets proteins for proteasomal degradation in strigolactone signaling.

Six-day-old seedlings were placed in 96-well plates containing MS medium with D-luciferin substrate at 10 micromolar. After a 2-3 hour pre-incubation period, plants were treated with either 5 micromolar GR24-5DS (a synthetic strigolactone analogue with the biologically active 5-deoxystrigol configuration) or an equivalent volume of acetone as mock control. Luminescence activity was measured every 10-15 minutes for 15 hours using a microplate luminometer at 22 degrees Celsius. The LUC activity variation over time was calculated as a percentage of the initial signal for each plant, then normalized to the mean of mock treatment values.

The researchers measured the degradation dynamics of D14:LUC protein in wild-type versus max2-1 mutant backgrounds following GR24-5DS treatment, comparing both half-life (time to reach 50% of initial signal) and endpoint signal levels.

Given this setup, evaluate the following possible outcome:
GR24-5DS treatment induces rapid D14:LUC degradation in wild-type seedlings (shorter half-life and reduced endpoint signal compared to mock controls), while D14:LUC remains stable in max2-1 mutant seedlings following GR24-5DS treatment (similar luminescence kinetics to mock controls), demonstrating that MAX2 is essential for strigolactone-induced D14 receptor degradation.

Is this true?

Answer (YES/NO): NO